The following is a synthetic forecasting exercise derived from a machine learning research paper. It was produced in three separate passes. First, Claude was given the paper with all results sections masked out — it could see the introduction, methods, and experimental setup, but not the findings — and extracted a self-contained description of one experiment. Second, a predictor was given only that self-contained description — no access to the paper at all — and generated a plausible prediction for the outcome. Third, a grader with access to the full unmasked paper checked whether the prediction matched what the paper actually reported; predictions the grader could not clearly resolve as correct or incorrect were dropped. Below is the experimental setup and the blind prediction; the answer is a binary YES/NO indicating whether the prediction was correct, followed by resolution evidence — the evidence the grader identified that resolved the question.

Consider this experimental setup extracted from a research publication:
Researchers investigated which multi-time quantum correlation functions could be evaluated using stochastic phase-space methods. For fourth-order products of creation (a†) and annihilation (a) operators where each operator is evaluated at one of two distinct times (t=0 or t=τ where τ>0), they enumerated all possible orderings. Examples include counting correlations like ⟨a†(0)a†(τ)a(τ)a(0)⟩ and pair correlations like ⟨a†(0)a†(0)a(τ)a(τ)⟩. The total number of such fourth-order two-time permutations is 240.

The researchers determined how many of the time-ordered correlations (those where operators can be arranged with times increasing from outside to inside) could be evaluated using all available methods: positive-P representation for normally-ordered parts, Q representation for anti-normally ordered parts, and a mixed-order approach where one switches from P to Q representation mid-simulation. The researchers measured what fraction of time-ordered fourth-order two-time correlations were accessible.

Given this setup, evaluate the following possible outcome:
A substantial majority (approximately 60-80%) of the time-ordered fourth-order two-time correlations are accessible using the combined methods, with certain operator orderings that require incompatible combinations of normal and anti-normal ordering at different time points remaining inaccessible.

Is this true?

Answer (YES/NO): NO